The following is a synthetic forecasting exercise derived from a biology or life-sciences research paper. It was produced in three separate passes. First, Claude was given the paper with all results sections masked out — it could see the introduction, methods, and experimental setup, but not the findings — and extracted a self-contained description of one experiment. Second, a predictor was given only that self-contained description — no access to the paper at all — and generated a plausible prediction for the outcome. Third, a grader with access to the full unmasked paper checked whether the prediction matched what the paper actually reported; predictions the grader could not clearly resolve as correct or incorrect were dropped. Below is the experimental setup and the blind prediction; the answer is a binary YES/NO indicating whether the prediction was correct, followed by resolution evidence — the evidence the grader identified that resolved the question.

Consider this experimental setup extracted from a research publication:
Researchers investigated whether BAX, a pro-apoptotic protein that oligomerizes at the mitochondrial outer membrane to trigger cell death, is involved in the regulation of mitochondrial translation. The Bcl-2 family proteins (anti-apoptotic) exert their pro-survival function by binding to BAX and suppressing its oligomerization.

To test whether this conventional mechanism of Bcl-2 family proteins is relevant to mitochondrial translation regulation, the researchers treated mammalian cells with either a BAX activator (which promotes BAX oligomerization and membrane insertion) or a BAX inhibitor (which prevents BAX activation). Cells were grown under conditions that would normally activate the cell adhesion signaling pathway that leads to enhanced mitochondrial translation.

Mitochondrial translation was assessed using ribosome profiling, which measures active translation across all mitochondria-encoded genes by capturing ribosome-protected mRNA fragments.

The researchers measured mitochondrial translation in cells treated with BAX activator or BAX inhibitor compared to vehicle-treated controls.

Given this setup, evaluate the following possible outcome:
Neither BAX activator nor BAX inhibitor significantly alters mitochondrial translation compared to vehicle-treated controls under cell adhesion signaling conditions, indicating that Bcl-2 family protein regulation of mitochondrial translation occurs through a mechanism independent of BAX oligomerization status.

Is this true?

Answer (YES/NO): YES